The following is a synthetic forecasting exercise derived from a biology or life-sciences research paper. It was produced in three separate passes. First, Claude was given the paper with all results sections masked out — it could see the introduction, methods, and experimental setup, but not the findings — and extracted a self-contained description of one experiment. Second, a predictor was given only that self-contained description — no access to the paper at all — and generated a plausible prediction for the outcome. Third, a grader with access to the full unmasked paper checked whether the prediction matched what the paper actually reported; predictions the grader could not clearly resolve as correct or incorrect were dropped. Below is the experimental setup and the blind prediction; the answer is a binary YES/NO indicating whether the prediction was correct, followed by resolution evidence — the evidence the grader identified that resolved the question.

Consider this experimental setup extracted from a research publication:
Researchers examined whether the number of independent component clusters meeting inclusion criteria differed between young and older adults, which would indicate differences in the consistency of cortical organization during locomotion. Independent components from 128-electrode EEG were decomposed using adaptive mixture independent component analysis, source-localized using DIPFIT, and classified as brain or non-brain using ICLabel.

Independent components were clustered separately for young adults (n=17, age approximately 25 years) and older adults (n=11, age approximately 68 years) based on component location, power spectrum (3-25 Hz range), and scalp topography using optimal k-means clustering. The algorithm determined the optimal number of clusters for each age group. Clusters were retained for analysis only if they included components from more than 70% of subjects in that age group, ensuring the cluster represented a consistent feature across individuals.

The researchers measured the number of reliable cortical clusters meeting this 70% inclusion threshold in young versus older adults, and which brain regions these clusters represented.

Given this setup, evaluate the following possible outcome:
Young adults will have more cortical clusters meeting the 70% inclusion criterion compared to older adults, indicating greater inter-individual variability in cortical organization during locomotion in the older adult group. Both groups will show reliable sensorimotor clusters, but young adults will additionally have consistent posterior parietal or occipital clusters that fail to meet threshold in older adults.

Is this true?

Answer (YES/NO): NO